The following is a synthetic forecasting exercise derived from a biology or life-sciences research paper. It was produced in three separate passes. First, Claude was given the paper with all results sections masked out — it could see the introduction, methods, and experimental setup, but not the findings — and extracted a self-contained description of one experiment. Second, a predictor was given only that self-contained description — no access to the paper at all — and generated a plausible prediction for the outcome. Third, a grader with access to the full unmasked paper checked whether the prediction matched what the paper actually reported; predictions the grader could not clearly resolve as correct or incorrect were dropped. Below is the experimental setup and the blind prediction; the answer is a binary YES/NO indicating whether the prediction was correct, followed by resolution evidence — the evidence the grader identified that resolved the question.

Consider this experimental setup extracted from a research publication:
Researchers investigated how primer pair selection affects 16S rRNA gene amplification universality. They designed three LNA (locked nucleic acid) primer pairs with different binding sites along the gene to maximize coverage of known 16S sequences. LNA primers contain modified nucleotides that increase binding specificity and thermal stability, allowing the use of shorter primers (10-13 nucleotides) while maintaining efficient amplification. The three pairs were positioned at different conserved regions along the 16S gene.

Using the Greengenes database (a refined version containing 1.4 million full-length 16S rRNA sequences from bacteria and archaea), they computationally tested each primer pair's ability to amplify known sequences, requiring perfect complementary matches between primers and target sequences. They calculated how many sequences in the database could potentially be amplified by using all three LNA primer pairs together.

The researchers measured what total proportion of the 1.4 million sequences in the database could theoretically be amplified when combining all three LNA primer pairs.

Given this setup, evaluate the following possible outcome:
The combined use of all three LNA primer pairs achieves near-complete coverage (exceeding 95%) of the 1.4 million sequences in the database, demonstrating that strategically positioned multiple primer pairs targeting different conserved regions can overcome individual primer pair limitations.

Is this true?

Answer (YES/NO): NO